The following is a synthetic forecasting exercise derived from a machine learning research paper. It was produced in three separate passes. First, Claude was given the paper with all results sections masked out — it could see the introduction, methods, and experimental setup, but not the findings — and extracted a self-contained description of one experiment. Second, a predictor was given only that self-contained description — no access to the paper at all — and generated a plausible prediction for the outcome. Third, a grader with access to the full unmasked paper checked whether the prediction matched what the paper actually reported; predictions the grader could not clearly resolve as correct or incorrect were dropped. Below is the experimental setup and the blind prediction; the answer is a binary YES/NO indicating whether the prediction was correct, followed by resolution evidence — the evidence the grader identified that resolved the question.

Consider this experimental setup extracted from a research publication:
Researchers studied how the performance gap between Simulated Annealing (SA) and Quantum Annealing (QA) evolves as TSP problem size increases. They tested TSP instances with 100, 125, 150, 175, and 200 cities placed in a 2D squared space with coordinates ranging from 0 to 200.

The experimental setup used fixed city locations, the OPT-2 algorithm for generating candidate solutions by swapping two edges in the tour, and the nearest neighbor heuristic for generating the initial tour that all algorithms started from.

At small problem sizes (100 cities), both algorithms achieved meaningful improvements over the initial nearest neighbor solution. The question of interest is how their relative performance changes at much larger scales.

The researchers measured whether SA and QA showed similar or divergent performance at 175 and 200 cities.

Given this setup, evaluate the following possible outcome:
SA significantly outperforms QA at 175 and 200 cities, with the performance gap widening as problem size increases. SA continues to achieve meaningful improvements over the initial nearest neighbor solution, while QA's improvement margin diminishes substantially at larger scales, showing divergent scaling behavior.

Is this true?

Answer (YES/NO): NO